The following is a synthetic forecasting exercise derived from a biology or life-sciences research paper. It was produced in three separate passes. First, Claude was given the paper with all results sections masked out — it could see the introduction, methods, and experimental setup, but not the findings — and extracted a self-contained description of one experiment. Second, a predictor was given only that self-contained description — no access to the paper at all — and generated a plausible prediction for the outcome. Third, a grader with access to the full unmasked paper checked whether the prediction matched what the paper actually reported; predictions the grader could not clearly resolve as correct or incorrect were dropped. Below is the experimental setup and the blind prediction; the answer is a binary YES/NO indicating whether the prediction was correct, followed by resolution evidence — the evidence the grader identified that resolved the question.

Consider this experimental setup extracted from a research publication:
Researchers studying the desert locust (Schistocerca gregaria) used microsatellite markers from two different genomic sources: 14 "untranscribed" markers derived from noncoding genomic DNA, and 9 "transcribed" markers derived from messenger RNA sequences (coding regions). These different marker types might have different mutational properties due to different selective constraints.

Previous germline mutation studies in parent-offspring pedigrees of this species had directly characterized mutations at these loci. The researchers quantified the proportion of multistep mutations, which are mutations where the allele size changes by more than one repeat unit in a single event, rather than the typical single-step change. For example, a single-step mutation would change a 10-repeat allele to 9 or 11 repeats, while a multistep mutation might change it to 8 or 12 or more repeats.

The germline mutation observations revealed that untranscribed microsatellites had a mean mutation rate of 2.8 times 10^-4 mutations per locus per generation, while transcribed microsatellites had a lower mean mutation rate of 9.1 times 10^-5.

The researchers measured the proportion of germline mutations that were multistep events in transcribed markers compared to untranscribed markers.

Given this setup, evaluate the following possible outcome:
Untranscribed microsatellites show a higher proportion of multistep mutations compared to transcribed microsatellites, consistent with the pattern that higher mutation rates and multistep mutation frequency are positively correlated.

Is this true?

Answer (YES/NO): NO